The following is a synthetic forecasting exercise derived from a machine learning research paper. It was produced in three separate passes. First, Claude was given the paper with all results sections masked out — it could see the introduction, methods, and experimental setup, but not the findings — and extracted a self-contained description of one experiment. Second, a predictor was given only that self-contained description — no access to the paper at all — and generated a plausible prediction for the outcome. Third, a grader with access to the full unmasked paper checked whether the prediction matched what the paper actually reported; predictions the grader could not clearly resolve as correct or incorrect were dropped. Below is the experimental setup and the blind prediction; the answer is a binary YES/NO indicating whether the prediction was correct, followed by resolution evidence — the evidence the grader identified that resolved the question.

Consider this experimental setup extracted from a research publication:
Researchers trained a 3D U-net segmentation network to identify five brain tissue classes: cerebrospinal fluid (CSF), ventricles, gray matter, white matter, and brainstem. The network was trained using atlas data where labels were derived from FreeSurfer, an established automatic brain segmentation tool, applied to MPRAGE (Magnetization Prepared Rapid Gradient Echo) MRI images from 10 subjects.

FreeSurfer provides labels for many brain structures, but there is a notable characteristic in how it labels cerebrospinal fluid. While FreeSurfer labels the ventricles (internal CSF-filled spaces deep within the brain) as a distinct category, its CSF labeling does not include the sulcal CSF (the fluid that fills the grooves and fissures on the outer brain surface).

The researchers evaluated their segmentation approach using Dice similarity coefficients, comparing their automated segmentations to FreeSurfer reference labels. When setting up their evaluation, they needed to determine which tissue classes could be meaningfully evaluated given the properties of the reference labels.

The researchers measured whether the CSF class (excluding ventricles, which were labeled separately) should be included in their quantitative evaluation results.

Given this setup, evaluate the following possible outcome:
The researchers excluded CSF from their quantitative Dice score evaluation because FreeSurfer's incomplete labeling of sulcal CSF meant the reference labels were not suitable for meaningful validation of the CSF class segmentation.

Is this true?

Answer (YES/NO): YES